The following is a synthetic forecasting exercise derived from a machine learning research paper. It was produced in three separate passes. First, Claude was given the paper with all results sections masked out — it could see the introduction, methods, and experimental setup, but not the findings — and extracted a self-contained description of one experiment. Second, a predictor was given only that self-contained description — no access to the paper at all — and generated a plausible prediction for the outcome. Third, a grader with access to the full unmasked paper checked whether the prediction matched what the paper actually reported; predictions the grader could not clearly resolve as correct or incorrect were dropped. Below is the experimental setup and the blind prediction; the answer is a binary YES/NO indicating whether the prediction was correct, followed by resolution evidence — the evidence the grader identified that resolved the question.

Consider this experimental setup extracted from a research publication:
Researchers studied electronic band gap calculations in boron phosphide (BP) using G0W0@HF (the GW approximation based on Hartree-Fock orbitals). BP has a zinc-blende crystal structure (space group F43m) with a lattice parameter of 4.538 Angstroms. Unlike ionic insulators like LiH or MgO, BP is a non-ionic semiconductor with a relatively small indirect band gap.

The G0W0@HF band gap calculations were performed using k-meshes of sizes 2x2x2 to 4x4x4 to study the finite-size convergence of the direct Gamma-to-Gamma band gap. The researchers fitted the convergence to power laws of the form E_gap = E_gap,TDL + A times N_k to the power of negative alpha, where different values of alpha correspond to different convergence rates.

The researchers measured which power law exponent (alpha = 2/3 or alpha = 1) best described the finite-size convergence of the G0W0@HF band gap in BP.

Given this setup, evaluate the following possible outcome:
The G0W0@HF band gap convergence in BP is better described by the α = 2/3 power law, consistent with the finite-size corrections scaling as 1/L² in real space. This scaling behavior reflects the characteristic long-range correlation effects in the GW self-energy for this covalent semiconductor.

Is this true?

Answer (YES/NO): NO